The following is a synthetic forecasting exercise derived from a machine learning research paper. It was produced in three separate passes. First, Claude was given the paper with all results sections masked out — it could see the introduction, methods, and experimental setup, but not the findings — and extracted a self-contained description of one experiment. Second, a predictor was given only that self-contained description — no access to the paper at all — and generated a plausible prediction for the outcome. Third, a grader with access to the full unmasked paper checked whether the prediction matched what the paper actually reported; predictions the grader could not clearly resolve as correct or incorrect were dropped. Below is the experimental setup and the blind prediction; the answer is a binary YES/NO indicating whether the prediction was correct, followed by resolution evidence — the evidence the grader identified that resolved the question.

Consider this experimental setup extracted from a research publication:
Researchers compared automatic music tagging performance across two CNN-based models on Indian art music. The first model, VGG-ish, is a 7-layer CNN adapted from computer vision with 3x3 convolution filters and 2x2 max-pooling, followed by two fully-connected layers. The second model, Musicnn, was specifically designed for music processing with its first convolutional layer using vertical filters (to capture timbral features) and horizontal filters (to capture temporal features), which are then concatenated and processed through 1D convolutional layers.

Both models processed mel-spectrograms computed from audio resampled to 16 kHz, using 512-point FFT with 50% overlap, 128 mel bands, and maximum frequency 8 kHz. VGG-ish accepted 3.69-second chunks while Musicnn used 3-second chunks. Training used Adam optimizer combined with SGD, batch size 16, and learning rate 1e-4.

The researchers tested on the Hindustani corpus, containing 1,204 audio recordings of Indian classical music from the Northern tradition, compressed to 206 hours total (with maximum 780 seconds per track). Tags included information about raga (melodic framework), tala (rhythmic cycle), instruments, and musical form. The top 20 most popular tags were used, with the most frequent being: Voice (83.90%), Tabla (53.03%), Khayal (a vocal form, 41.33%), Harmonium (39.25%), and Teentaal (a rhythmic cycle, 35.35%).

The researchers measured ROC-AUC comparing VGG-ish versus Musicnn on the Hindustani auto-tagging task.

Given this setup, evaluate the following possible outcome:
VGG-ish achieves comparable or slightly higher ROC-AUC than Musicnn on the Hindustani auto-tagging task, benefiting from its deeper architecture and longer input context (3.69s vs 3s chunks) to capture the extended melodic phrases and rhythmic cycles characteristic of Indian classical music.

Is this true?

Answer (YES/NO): YES